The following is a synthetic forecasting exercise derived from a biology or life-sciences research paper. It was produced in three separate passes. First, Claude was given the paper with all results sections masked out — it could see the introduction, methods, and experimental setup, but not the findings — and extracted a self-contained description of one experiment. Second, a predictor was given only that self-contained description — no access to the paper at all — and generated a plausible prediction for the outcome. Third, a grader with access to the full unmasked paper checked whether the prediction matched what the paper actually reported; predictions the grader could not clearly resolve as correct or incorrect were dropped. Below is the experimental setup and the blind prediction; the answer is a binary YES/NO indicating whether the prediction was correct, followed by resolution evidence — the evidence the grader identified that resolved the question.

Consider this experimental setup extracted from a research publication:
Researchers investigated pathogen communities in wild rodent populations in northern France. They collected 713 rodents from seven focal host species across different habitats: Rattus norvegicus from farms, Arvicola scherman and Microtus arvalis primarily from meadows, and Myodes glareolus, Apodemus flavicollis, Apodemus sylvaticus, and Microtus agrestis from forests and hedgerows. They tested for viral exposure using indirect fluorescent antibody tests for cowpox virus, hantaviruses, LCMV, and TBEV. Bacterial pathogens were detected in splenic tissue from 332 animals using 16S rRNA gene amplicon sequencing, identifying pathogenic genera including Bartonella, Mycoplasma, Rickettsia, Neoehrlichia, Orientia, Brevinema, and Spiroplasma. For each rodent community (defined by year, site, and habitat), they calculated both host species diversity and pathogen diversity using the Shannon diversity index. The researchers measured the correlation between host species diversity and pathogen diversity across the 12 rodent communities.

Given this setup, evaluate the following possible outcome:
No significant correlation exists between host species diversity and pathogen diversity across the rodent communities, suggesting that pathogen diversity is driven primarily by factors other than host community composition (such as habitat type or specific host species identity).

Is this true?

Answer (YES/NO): NO